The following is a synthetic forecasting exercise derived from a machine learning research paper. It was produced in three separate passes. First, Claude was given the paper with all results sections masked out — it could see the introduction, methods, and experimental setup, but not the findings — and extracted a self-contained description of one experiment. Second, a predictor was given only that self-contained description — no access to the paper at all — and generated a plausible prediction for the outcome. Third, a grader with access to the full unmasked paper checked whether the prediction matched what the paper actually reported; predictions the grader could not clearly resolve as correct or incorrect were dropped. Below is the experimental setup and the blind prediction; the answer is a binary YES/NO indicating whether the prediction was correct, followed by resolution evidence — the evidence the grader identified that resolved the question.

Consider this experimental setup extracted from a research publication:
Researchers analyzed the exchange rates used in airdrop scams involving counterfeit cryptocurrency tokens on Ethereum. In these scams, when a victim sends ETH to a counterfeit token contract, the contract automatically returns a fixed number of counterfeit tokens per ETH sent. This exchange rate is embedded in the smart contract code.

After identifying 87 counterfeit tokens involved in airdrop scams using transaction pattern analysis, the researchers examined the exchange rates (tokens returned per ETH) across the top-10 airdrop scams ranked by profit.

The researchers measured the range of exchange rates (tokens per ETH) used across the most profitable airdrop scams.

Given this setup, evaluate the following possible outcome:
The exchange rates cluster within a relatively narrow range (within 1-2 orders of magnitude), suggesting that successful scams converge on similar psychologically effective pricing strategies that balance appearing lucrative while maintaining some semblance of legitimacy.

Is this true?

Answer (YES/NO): NO